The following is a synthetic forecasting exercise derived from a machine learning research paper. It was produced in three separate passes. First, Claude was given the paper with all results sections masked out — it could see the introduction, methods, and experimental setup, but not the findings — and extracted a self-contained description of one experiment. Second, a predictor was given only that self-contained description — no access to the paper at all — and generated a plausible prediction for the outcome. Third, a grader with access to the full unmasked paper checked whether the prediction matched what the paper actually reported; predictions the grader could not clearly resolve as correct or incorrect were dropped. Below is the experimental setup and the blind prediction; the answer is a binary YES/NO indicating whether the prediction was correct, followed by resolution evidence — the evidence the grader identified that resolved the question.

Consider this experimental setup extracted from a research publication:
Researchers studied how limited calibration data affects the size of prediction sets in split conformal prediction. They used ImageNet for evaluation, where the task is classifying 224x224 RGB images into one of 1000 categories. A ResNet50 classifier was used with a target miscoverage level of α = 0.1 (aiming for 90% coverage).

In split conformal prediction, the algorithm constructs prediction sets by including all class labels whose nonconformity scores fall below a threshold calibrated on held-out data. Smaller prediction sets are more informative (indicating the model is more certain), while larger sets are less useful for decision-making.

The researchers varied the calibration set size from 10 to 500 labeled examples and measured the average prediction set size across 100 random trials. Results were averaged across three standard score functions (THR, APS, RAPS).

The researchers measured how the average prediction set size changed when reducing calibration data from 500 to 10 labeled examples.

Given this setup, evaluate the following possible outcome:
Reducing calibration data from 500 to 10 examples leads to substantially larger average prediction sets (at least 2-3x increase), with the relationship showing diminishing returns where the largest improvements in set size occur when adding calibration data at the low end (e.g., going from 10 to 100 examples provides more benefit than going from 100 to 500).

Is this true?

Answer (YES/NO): NO